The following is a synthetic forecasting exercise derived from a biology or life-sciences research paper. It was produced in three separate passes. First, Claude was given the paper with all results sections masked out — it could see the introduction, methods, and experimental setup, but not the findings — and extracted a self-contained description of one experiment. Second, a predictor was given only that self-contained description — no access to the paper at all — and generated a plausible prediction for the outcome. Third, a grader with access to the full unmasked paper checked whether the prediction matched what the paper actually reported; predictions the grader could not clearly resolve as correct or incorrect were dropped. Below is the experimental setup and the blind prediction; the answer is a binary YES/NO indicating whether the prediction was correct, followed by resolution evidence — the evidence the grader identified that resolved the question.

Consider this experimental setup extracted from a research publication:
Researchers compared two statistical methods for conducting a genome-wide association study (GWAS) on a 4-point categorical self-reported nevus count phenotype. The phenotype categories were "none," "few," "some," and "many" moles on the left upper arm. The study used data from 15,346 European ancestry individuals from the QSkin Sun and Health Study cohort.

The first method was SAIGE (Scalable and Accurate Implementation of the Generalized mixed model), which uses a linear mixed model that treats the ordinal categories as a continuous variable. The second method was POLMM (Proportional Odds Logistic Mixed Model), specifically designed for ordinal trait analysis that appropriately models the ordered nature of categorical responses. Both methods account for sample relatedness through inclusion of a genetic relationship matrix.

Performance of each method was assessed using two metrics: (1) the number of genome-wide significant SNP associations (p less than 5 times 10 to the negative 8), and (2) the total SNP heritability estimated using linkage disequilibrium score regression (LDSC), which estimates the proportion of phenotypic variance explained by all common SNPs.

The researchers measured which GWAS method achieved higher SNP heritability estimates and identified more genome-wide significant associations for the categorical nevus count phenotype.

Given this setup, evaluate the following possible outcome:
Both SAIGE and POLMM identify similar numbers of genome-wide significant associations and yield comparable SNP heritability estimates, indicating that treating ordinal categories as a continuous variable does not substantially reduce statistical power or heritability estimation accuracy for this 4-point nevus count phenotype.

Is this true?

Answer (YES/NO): NO